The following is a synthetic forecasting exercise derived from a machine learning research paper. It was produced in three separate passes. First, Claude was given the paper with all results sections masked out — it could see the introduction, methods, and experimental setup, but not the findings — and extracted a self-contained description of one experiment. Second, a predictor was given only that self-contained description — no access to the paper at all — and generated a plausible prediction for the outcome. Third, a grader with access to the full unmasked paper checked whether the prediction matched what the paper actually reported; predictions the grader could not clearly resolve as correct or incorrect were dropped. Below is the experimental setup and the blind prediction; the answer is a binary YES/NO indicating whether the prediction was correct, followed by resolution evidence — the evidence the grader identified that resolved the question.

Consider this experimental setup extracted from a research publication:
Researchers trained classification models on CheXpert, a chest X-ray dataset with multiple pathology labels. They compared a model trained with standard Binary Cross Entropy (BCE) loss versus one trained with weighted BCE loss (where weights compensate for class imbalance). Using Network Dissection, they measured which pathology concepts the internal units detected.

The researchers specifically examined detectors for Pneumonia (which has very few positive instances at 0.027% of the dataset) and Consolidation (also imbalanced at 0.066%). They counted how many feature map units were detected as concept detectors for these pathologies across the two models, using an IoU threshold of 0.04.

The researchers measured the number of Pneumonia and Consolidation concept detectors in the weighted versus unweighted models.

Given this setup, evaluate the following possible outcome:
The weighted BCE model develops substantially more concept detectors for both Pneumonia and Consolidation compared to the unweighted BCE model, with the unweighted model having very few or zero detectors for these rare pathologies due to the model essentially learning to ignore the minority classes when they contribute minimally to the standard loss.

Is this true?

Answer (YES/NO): YES